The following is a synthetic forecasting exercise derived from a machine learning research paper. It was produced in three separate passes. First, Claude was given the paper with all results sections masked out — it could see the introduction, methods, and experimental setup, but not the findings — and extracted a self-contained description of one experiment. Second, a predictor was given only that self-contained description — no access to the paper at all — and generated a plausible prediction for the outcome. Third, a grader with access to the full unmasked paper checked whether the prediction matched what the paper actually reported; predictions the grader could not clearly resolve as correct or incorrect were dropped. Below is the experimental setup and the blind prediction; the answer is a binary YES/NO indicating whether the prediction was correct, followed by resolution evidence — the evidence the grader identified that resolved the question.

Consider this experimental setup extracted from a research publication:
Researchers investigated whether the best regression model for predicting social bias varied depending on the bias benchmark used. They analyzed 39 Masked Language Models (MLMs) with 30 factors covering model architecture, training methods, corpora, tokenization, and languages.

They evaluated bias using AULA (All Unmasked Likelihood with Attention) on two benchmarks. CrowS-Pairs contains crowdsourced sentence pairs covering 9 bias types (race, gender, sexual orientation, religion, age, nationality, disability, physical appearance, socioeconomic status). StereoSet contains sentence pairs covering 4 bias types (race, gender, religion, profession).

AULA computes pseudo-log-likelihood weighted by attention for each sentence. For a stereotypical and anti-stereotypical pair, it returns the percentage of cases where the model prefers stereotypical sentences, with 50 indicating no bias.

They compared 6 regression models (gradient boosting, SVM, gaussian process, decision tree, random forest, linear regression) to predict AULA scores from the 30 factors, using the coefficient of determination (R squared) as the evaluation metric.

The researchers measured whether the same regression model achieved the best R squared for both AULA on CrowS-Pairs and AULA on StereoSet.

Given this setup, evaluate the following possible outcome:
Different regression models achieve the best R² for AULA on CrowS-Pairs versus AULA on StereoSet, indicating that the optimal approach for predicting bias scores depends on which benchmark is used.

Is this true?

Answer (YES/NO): YES